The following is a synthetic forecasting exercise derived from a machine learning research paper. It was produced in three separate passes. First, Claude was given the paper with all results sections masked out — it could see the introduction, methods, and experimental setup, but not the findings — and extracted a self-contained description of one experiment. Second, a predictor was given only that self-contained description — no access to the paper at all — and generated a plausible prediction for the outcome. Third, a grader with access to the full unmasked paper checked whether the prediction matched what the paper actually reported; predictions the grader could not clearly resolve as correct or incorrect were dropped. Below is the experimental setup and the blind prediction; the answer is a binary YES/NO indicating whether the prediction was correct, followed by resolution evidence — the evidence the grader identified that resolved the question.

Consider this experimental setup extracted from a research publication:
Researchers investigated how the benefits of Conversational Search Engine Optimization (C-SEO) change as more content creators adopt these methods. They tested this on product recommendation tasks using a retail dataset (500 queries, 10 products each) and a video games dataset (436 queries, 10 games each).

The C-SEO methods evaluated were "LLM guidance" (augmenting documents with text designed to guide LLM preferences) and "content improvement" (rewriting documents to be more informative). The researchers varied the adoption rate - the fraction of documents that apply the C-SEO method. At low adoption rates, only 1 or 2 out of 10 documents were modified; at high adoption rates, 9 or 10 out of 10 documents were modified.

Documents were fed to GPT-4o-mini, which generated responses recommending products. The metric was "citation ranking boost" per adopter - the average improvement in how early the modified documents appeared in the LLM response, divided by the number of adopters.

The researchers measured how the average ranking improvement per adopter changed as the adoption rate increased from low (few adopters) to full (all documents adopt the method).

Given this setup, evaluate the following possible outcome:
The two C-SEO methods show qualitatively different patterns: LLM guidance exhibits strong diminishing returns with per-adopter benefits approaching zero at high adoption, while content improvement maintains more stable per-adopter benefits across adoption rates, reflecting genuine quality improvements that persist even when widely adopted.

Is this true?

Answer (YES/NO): NO